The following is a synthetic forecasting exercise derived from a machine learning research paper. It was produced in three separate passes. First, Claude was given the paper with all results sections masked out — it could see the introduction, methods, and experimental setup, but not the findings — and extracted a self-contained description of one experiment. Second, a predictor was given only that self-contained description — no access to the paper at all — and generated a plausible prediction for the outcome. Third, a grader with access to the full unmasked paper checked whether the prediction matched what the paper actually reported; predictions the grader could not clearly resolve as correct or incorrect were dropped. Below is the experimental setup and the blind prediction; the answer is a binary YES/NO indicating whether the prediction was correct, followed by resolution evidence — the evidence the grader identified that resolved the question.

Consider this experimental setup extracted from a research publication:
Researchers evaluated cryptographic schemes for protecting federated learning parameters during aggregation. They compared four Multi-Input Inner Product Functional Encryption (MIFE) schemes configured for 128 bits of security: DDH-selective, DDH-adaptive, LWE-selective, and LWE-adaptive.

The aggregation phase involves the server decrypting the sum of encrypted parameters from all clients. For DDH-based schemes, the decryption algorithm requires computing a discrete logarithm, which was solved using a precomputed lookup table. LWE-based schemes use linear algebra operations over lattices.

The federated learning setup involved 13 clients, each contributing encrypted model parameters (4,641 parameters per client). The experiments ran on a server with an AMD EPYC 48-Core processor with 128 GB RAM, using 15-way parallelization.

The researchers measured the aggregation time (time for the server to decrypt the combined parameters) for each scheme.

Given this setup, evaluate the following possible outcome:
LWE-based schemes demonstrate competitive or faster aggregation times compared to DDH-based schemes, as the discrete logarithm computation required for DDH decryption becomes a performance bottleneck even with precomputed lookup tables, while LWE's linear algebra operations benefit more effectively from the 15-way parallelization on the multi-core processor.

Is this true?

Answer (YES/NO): NO